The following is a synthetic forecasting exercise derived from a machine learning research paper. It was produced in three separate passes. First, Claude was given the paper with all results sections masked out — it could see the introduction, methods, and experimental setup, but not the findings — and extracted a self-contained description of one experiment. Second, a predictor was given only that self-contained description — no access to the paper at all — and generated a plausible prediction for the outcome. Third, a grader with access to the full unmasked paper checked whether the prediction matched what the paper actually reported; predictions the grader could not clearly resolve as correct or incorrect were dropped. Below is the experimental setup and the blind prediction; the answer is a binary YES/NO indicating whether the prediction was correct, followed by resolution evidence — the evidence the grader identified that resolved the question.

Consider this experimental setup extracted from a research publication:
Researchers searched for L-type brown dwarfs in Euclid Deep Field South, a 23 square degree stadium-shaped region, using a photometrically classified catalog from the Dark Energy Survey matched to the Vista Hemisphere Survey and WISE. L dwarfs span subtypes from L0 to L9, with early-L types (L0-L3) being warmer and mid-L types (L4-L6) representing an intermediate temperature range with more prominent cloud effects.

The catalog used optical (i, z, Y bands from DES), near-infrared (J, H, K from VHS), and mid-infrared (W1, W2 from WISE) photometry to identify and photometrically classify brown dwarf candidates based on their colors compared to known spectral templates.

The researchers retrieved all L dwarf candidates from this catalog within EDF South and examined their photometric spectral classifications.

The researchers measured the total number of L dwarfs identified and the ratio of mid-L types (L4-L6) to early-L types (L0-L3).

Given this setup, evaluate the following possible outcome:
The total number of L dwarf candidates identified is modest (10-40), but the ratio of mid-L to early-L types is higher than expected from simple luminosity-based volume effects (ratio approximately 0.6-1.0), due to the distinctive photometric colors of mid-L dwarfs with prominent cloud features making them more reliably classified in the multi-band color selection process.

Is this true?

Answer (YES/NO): NO